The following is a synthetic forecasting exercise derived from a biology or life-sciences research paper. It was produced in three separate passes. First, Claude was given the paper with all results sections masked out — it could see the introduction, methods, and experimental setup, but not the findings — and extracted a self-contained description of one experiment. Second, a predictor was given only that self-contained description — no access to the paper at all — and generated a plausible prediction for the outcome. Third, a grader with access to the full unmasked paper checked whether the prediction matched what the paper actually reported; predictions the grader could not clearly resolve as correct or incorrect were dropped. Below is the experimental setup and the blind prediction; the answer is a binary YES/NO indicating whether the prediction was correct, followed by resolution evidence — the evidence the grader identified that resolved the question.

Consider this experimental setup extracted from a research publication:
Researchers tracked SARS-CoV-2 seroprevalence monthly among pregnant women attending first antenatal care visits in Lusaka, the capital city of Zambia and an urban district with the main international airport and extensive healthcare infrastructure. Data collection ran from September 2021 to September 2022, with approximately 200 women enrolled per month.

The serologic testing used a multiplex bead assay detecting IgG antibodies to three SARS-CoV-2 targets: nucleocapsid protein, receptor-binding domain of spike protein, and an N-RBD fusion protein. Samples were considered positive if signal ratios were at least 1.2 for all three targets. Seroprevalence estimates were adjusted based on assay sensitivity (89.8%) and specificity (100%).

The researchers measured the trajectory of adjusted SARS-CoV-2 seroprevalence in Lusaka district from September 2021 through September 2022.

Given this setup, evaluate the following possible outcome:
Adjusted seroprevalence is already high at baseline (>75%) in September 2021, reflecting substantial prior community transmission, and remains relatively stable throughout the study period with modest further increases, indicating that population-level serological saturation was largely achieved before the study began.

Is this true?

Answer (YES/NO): NO